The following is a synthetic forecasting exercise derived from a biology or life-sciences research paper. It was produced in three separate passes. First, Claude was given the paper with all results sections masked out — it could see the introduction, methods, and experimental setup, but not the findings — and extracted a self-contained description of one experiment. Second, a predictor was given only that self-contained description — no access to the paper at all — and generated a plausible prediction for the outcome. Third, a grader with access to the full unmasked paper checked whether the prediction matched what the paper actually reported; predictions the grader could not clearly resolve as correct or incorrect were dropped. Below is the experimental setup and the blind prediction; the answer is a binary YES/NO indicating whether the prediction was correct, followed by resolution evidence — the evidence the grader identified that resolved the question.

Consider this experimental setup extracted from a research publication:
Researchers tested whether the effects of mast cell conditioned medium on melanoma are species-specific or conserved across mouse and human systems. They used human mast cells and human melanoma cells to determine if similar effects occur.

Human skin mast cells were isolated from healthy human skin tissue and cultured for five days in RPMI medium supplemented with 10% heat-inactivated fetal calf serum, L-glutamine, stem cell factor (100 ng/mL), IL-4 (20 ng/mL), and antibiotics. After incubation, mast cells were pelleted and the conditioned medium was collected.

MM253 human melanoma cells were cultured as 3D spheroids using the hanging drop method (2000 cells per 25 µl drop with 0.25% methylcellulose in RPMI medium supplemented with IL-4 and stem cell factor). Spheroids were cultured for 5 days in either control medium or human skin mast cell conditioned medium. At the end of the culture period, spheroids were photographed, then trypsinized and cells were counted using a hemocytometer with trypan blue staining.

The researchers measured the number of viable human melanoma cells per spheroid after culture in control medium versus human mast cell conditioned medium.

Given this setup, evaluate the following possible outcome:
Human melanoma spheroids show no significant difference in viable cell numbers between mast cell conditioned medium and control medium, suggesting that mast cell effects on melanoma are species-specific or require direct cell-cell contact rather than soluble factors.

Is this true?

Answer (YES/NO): NO